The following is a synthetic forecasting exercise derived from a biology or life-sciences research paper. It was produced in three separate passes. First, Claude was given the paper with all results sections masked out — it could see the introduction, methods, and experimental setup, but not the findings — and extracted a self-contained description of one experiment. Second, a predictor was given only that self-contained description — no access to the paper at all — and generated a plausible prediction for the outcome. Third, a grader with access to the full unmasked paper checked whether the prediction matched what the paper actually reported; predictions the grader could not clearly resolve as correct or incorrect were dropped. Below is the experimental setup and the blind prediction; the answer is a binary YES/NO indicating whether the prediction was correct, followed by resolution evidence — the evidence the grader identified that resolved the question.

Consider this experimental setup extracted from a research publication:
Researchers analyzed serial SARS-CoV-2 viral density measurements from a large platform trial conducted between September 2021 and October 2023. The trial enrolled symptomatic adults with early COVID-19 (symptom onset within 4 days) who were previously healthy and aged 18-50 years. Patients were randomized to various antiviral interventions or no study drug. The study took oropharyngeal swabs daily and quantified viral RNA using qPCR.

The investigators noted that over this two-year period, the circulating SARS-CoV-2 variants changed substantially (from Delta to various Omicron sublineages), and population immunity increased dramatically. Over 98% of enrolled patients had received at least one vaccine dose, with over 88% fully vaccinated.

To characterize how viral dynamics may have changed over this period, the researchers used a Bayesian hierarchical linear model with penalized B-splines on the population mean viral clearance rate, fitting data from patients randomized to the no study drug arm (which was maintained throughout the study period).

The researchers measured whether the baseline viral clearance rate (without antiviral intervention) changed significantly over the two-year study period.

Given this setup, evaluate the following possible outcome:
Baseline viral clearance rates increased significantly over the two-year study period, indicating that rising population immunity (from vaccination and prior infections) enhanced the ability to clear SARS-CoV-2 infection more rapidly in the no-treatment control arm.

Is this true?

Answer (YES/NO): YES